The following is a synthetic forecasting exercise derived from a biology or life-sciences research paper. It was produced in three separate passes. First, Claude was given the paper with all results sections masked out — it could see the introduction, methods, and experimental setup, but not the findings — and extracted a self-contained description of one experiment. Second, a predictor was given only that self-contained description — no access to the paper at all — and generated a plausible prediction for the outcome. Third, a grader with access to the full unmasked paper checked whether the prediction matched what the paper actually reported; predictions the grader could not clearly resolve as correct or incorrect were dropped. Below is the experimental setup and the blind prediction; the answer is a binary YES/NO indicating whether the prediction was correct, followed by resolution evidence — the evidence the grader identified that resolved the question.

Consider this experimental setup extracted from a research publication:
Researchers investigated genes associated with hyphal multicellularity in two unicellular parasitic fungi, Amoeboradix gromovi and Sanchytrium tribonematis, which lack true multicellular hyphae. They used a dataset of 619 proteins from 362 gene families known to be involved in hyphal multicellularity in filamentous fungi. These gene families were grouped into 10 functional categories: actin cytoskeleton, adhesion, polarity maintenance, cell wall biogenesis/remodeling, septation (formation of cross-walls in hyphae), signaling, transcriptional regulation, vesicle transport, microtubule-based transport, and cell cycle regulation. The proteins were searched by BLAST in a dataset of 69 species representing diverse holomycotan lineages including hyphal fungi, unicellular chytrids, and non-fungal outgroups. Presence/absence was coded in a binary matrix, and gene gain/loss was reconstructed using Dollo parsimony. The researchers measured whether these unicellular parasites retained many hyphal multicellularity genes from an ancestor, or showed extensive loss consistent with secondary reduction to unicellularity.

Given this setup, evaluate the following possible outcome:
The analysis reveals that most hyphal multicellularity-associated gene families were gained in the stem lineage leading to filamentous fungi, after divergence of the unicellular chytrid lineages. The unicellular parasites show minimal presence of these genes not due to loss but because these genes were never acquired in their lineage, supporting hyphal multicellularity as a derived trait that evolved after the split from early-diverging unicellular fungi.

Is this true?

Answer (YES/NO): NO